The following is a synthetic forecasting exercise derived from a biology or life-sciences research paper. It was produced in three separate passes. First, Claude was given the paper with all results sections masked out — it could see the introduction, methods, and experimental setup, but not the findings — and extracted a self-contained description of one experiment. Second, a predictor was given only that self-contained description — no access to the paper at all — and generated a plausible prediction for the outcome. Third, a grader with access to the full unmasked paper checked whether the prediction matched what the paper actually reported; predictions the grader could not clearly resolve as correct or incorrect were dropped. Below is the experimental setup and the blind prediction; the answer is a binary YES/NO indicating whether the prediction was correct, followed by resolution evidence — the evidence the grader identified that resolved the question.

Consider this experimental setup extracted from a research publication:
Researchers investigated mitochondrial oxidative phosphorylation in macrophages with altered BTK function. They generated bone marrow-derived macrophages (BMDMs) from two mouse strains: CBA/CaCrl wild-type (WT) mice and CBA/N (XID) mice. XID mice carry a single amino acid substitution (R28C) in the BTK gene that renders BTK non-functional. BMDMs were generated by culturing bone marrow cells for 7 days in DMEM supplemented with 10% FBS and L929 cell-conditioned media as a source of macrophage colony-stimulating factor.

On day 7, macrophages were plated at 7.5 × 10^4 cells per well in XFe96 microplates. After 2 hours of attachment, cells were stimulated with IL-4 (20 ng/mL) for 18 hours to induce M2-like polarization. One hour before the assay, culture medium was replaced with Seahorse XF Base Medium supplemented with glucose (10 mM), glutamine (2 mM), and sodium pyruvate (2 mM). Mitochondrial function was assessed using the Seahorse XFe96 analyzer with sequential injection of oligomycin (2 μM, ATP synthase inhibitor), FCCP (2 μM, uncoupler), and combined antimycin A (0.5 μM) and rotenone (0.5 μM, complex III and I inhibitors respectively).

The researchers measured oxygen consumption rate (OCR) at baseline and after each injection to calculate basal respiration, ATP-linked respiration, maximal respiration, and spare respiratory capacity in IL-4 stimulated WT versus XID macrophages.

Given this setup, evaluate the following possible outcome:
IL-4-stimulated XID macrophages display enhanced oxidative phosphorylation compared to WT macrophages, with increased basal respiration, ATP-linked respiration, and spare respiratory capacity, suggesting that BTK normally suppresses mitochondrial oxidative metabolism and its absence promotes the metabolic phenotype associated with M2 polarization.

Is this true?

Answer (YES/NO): YES